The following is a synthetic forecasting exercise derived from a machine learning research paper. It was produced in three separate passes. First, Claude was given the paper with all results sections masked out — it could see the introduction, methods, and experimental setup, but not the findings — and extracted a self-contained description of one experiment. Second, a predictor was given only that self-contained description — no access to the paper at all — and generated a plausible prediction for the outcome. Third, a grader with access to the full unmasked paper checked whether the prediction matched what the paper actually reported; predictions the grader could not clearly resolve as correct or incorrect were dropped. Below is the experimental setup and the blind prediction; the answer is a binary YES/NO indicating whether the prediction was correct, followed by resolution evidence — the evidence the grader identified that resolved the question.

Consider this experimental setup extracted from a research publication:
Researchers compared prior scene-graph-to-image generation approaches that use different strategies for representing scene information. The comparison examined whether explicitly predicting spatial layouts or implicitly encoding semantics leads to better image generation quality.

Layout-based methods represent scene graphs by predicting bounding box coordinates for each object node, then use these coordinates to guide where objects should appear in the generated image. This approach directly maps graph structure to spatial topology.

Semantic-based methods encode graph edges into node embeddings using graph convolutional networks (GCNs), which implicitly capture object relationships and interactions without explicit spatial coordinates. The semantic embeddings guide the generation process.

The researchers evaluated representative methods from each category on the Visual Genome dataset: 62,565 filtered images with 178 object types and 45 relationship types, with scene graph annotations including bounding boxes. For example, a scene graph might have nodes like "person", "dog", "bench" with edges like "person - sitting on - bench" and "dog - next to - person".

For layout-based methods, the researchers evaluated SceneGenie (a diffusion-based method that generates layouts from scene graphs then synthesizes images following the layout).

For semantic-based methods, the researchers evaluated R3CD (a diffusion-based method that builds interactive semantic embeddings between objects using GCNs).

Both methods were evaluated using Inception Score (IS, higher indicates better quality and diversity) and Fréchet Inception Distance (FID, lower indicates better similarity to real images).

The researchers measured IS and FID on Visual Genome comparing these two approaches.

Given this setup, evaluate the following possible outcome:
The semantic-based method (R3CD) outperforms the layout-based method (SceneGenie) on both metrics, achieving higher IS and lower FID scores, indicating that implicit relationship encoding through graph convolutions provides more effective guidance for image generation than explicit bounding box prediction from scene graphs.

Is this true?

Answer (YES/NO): NO